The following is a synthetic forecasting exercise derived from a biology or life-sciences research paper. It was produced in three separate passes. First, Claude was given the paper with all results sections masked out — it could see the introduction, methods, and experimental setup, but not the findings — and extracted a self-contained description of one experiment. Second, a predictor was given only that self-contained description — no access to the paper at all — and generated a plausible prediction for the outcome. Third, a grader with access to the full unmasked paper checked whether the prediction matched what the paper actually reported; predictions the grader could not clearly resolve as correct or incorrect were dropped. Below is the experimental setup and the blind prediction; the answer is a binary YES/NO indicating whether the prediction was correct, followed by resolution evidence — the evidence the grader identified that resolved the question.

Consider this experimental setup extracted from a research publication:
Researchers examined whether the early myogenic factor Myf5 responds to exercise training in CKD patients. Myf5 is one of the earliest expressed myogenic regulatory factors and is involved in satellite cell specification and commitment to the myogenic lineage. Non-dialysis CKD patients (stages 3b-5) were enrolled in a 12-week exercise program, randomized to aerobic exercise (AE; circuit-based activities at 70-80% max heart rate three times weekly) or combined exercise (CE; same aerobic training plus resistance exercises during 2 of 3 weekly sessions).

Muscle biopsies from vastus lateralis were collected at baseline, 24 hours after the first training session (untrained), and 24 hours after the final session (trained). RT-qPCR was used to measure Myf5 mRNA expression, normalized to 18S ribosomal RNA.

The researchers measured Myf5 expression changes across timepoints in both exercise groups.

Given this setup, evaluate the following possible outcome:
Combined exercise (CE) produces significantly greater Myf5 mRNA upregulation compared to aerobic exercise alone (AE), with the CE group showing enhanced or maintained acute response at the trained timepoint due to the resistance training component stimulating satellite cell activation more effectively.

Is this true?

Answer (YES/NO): NO